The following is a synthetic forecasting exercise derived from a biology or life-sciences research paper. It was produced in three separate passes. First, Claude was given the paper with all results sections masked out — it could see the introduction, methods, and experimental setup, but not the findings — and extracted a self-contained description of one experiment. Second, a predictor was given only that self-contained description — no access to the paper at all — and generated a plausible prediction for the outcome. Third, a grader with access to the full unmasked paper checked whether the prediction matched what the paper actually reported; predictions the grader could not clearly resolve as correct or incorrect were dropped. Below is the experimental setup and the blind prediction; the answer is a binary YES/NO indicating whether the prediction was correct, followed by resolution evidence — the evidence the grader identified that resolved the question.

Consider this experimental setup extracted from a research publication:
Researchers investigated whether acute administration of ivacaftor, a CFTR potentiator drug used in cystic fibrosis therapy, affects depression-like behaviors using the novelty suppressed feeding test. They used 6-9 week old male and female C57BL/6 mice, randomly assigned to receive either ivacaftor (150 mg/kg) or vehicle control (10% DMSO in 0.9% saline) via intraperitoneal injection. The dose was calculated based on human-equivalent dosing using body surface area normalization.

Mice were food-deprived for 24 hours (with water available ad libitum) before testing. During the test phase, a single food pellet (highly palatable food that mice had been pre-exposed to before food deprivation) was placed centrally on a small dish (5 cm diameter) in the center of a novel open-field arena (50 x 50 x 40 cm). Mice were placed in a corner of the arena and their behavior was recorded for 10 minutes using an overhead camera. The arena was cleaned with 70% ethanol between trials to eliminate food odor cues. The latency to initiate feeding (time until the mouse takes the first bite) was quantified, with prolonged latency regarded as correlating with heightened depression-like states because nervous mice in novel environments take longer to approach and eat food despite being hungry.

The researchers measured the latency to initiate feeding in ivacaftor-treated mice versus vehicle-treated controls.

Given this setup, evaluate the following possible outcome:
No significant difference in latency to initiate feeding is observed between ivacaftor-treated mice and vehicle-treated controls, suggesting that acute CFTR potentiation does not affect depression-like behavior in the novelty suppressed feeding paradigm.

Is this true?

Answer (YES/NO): NO